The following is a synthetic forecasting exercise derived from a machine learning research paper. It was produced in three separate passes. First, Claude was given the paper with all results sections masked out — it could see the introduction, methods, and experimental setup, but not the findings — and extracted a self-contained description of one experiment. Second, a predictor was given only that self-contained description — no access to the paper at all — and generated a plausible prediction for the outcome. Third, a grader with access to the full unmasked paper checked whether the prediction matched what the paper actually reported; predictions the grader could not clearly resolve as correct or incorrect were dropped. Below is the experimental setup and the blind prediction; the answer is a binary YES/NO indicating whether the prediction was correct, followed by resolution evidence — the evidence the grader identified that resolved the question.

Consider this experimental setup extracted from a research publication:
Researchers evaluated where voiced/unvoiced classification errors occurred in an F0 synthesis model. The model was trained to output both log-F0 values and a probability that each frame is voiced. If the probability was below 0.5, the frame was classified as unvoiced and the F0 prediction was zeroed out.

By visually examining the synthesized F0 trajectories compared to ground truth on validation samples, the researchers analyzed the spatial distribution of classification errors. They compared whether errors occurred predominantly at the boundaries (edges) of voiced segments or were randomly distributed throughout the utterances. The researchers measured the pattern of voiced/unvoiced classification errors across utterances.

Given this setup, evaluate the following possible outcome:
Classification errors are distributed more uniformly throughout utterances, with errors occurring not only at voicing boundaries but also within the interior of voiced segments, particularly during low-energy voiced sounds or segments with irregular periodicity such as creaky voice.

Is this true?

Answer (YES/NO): NO